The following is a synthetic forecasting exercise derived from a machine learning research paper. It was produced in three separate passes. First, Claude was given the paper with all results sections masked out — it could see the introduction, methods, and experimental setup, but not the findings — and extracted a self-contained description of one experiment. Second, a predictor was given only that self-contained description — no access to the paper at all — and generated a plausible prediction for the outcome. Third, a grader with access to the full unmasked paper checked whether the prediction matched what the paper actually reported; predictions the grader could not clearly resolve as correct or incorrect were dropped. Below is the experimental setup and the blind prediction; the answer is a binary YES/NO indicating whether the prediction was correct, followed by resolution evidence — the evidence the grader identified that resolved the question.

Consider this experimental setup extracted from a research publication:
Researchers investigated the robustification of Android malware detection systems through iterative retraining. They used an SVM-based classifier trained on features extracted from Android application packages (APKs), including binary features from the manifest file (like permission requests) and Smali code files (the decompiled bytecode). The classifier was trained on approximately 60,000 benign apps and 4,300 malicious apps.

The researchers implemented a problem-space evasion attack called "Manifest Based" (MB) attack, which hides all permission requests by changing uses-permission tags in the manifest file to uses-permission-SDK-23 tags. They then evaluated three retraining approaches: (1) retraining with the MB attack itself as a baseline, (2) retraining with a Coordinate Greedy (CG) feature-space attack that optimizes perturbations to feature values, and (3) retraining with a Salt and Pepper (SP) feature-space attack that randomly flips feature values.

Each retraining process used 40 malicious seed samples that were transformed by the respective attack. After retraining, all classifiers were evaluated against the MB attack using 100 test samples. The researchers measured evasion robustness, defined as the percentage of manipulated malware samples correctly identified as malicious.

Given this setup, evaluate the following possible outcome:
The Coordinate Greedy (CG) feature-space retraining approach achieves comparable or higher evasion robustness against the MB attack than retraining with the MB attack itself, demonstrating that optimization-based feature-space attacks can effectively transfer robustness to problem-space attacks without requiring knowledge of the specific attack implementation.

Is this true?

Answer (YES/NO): NO